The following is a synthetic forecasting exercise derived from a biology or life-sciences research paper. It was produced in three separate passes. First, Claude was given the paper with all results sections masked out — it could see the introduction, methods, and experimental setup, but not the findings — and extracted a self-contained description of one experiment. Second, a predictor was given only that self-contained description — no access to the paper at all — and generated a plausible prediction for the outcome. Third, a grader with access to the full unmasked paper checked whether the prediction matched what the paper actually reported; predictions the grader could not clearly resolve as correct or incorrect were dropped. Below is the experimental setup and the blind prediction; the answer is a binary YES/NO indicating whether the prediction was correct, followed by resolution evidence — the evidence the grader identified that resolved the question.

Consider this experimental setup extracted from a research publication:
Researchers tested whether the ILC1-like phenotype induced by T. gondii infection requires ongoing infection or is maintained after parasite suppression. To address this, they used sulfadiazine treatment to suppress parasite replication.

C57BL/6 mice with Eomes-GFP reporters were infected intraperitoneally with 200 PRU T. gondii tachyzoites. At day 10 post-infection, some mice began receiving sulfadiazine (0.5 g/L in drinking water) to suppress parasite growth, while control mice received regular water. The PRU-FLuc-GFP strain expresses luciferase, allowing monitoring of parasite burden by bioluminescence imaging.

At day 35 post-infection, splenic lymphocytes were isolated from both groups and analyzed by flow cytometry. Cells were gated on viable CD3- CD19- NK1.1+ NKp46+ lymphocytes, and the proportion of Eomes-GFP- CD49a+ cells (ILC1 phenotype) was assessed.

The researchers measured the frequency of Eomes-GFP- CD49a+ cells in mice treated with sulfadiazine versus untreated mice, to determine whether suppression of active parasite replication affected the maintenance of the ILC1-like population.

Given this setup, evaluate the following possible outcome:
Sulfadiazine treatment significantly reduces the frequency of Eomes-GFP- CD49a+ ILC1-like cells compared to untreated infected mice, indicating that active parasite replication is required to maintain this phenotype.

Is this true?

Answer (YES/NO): NO